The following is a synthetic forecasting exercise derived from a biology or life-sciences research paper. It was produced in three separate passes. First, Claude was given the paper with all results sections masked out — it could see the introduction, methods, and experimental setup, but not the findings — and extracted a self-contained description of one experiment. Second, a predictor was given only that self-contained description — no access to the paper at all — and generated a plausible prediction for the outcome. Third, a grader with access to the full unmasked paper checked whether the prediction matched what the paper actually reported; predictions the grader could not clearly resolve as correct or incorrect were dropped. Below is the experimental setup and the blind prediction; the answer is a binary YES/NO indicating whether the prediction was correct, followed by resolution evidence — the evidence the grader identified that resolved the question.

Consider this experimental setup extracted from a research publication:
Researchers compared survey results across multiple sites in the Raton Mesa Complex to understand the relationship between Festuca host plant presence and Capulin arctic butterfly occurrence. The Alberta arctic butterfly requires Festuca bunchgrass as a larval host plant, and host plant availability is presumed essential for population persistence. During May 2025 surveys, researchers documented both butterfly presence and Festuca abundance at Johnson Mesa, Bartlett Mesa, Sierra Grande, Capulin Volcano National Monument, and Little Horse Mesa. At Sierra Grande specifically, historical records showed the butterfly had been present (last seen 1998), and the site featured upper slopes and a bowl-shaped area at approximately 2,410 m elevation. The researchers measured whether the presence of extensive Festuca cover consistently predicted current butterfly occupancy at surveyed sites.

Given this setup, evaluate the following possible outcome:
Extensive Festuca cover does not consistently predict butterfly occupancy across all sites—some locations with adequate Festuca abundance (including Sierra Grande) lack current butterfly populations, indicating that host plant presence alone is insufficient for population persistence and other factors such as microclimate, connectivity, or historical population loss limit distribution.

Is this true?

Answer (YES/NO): YES